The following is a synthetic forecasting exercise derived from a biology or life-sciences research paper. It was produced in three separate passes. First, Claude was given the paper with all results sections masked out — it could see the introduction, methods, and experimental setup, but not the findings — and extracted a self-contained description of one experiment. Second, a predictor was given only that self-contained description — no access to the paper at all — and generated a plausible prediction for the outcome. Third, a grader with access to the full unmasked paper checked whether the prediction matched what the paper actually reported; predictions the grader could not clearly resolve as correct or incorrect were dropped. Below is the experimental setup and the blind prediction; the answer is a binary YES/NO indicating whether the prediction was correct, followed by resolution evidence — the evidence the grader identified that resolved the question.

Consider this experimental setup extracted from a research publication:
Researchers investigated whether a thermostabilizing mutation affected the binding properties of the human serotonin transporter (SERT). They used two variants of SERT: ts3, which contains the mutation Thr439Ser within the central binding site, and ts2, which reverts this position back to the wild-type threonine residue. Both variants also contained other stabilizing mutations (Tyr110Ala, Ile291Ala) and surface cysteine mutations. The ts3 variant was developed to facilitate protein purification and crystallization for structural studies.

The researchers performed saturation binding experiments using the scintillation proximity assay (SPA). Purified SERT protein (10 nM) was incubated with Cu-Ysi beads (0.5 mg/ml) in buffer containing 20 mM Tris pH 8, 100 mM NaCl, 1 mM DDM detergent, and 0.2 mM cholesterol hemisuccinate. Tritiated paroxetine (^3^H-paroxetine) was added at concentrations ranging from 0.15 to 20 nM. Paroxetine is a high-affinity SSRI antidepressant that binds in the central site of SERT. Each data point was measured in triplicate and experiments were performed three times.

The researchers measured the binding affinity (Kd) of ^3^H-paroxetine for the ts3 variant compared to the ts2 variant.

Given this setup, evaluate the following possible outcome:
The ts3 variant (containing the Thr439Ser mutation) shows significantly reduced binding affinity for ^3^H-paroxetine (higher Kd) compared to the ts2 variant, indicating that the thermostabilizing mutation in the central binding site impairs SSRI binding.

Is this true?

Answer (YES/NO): YES